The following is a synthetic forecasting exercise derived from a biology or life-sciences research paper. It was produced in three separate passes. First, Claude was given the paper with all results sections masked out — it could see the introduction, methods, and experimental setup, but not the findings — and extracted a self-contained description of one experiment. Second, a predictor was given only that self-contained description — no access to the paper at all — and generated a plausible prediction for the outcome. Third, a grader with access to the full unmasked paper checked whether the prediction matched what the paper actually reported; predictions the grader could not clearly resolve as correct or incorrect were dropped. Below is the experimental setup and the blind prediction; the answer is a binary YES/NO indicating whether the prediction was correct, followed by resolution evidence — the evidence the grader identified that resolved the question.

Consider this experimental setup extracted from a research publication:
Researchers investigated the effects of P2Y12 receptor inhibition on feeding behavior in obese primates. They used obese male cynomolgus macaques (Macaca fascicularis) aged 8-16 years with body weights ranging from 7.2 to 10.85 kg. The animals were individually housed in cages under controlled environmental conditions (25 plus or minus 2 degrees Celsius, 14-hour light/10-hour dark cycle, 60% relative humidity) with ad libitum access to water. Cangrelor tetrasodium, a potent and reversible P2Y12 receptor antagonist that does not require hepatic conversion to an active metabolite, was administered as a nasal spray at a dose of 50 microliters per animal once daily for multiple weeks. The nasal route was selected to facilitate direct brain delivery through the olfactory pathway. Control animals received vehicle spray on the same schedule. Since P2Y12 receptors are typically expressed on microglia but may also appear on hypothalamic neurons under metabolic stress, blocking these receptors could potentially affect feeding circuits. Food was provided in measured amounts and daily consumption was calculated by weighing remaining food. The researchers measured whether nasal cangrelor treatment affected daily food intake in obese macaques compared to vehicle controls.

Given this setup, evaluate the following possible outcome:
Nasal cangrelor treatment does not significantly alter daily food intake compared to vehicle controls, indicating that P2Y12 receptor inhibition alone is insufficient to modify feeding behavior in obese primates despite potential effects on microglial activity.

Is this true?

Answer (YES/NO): NO